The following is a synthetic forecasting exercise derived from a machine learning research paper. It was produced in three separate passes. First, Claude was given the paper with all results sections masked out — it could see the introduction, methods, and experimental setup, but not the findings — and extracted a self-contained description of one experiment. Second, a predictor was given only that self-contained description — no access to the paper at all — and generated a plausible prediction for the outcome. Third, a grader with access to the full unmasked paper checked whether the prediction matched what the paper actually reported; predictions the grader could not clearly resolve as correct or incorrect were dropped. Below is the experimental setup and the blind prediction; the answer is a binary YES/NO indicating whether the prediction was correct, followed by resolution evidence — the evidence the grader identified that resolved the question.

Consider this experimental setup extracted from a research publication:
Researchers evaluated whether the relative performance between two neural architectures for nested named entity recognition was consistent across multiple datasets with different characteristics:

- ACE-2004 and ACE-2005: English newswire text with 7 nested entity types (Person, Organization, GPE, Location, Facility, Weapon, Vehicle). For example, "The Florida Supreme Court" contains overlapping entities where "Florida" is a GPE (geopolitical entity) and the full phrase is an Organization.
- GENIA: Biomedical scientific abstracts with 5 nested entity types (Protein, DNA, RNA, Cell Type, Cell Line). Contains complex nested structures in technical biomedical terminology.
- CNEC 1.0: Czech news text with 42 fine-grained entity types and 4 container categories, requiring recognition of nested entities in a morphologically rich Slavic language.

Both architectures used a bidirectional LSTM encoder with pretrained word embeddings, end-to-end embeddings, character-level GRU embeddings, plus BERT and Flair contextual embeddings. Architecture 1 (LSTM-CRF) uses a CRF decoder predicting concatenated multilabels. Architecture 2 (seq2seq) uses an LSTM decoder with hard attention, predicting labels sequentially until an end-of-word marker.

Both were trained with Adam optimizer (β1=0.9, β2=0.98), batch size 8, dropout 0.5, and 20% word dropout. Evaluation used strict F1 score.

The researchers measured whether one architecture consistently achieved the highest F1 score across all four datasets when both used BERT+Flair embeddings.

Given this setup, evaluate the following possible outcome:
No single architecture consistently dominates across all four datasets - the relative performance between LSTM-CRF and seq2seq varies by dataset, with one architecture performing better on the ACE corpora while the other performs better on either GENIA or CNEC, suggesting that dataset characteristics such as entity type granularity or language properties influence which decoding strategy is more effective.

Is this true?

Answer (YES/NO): NO